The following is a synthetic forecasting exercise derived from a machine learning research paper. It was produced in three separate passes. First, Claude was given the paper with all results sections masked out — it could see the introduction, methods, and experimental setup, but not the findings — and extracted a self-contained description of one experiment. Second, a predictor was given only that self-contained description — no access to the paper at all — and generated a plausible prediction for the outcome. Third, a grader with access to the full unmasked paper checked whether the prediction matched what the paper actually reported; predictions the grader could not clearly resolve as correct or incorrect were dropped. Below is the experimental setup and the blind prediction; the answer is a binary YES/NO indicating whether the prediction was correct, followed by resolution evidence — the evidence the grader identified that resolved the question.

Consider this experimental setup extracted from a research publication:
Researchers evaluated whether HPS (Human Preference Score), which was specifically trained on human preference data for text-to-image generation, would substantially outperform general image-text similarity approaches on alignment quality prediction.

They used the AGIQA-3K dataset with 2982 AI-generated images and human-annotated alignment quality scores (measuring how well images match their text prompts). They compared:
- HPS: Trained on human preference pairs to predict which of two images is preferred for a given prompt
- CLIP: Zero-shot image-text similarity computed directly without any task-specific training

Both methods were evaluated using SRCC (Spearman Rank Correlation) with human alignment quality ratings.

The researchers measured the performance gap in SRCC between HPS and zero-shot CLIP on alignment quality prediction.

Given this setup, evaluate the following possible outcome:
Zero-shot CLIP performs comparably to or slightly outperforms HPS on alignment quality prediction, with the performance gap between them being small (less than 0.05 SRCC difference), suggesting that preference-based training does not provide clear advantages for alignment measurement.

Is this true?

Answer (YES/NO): NO